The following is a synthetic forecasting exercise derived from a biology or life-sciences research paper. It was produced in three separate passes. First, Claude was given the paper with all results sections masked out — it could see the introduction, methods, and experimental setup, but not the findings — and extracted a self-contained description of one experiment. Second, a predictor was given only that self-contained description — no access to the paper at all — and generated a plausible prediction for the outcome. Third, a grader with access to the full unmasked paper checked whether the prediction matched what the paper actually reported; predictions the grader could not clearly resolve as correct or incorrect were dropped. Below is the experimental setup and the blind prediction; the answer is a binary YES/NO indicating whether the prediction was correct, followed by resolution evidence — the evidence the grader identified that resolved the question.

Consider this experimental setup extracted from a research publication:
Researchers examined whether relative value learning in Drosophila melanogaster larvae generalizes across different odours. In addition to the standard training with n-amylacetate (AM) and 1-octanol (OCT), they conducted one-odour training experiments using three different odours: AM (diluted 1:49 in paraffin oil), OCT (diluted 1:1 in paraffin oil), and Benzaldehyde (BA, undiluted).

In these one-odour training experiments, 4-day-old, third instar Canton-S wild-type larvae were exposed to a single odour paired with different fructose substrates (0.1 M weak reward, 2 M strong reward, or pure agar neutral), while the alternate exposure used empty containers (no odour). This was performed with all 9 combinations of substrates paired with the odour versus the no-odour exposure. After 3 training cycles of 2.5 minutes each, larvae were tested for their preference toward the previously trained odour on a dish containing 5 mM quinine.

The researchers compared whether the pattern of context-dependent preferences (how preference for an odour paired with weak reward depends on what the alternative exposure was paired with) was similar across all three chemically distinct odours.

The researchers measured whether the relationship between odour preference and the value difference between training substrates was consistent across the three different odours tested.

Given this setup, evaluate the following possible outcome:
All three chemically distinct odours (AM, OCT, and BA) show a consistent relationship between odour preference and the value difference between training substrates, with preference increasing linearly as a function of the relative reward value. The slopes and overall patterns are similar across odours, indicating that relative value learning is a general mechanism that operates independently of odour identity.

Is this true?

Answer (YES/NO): NO